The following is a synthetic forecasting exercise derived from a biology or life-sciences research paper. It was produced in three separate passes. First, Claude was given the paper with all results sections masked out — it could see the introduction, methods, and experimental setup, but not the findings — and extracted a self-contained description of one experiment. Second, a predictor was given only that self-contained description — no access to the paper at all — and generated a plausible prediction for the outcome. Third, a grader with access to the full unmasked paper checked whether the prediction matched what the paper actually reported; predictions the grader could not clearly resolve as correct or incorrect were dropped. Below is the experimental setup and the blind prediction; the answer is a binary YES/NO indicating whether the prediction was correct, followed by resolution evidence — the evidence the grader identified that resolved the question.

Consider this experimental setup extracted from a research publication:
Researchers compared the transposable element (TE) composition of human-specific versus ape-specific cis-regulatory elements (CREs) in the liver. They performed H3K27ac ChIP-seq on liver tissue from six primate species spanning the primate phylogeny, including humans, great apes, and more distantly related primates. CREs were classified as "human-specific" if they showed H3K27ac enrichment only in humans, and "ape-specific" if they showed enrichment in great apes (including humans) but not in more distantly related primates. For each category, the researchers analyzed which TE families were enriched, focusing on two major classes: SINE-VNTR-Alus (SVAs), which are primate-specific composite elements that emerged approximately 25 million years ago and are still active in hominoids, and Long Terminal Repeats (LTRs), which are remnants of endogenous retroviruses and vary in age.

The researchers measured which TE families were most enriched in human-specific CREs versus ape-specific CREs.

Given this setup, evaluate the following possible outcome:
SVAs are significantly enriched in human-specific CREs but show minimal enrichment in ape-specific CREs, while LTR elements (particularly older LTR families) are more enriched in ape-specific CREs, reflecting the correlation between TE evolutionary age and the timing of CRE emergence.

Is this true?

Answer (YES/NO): YES